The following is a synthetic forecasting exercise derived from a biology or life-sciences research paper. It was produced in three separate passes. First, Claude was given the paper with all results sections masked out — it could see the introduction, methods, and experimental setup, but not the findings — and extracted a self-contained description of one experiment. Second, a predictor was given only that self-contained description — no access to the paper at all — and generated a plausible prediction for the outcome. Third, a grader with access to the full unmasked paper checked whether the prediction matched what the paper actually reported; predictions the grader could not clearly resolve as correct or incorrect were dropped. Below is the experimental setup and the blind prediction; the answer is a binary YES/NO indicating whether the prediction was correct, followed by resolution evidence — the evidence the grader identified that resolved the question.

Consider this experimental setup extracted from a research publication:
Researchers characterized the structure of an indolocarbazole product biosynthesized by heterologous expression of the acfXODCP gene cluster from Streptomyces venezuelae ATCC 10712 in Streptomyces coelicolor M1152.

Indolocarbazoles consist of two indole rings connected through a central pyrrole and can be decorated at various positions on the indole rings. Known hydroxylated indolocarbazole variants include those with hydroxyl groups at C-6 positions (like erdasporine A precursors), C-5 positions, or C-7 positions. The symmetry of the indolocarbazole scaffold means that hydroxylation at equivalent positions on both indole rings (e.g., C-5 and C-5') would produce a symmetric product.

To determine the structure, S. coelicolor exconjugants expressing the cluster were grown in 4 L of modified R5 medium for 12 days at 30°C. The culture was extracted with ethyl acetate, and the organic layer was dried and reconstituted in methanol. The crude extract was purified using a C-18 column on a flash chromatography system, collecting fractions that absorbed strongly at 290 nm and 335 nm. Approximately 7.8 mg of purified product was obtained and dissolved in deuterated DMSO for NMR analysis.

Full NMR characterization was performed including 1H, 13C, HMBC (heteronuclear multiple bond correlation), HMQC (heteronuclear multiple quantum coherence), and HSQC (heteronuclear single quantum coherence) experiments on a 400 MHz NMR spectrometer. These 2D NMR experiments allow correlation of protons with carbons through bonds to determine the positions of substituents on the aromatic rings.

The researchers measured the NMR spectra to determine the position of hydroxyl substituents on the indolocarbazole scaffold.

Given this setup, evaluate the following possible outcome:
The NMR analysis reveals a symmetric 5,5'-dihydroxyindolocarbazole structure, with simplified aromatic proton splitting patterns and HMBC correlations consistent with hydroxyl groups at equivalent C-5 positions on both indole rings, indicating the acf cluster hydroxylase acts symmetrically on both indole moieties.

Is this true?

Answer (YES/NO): YES